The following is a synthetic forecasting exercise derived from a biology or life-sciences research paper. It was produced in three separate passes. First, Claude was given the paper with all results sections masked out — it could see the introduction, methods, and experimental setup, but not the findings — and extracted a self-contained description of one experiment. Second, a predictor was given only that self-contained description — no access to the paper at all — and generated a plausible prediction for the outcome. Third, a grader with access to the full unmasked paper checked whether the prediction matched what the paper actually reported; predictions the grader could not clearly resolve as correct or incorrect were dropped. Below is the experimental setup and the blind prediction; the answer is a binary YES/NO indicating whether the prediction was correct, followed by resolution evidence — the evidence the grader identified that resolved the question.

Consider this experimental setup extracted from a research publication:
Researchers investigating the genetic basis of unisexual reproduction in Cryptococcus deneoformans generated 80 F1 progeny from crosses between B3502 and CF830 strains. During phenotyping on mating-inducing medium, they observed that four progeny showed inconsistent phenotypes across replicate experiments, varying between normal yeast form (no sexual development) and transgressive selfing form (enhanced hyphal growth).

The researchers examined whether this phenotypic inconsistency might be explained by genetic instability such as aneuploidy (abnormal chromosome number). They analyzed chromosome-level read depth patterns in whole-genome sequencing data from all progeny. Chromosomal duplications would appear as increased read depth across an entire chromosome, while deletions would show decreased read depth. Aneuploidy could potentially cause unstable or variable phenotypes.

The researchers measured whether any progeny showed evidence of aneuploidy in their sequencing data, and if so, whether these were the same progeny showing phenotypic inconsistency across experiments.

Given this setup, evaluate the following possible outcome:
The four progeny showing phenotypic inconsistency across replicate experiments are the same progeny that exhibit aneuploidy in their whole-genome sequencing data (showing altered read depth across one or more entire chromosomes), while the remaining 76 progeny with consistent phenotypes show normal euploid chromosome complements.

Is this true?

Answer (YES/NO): NO